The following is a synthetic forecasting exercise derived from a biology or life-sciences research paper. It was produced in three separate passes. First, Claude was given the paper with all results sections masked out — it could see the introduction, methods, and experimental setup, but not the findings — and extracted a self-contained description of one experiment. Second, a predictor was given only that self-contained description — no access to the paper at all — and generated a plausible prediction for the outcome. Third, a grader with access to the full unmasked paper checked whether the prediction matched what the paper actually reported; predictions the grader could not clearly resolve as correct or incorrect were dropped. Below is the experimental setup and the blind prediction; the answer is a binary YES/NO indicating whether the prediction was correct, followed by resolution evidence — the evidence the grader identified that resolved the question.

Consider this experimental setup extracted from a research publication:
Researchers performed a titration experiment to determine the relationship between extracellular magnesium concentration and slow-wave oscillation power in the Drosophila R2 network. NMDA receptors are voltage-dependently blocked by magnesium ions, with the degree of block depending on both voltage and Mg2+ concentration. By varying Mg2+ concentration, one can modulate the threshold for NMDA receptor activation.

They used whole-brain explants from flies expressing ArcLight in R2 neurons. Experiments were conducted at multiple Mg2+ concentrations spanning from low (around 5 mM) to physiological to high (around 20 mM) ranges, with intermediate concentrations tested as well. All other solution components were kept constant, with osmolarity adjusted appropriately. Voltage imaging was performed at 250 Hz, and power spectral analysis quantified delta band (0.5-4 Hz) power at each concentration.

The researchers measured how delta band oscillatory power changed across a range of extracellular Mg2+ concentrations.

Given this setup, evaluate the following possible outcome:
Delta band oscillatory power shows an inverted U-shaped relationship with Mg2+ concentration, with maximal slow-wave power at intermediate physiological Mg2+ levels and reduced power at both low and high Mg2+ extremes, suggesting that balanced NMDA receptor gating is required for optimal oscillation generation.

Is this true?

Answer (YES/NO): NO